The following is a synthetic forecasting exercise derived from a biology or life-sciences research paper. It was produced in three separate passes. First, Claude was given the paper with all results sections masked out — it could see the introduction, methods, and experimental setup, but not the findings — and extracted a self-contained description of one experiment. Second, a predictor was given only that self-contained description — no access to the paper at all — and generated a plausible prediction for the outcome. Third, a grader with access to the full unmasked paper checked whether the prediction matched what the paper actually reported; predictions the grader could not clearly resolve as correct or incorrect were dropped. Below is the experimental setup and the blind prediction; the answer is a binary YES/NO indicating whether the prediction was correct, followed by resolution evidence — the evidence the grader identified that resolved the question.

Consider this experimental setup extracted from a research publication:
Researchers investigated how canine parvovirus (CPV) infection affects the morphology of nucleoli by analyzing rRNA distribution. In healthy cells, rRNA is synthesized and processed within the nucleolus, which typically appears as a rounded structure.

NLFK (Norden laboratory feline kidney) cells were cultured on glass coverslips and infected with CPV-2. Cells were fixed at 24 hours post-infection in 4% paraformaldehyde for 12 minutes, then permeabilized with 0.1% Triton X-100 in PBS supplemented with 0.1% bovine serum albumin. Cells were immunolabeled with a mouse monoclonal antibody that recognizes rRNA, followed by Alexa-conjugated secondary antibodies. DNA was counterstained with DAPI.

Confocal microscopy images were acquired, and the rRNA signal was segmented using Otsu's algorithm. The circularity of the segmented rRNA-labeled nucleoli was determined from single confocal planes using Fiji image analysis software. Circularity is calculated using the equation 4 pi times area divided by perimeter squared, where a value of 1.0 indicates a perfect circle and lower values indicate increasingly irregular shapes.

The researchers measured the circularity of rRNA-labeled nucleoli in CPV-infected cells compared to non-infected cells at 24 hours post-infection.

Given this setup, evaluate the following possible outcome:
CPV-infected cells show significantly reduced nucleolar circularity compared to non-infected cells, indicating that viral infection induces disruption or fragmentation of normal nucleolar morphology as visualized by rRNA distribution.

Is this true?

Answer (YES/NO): NO